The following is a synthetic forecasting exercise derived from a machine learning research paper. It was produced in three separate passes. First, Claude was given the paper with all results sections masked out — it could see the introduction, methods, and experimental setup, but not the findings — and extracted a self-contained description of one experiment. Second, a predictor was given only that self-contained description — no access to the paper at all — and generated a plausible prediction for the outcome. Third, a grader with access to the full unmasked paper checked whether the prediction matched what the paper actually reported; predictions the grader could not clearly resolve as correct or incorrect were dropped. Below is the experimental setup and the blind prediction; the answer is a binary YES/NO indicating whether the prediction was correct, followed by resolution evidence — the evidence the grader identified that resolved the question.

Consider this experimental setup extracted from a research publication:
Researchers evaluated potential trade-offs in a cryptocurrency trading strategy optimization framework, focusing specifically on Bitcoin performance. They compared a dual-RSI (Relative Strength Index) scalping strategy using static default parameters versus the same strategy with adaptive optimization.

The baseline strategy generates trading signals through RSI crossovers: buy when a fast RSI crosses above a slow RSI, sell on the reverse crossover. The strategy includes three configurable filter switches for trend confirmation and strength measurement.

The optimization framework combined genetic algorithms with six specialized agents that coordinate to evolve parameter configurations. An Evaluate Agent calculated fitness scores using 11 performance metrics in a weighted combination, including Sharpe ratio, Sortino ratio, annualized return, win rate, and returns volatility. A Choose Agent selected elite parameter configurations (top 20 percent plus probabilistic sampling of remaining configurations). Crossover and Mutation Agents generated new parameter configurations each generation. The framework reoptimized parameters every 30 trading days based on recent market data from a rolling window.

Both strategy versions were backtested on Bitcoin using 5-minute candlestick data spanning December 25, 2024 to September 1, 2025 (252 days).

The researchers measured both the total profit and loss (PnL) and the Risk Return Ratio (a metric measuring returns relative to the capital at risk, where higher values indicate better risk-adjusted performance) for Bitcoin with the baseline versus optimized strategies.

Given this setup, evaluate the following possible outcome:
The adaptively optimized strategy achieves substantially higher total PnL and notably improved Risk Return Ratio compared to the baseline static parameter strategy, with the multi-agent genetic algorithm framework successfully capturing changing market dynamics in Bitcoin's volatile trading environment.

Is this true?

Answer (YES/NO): YES